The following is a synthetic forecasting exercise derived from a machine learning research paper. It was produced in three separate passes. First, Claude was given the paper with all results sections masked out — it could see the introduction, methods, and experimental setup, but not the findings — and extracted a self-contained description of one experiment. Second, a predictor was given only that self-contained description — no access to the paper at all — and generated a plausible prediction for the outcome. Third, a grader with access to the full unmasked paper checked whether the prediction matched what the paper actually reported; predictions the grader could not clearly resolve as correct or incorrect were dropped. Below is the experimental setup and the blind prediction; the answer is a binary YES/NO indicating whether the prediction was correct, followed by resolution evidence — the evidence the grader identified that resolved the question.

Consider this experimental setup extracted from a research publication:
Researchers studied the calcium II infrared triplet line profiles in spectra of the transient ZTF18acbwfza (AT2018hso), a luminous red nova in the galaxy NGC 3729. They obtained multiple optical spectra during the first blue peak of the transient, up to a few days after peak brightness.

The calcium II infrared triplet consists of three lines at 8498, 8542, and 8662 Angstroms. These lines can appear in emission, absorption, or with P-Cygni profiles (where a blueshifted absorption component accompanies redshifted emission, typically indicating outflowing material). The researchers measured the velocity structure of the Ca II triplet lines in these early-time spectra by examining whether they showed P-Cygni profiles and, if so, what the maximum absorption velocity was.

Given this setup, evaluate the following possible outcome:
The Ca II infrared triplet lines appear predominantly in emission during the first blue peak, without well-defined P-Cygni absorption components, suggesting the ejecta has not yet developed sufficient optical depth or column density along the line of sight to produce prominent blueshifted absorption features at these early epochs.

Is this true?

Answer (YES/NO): NO